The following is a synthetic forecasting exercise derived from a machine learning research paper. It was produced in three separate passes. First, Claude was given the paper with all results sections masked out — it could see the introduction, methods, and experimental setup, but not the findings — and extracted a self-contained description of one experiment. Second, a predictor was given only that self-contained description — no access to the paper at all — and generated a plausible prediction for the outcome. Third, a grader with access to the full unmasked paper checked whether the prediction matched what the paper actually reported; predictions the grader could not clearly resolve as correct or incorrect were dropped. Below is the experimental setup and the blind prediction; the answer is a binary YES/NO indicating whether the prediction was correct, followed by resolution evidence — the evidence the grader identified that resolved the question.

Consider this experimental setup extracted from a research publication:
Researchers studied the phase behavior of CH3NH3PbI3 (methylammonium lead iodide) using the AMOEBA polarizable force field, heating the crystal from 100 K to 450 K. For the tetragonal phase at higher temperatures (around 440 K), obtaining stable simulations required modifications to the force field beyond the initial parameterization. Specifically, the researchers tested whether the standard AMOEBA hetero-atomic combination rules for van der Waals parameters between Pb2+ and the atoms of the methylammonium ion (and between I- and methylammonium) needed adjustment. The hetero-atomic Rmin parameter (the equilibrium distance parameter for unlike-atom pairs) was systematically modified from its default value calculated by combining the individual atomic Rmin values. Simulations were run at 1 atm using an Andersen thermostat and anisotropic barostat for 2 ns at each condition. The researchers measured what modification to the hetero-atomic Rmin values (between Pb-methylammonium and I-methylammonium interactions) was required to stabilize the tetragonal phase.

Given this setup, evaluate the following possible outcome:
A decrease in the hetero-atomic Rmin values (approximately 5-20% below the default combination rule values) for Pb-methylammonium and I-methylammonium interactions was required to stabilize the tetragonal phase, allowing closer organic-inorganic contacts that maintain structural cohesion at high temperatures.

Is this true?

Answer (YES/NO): YES